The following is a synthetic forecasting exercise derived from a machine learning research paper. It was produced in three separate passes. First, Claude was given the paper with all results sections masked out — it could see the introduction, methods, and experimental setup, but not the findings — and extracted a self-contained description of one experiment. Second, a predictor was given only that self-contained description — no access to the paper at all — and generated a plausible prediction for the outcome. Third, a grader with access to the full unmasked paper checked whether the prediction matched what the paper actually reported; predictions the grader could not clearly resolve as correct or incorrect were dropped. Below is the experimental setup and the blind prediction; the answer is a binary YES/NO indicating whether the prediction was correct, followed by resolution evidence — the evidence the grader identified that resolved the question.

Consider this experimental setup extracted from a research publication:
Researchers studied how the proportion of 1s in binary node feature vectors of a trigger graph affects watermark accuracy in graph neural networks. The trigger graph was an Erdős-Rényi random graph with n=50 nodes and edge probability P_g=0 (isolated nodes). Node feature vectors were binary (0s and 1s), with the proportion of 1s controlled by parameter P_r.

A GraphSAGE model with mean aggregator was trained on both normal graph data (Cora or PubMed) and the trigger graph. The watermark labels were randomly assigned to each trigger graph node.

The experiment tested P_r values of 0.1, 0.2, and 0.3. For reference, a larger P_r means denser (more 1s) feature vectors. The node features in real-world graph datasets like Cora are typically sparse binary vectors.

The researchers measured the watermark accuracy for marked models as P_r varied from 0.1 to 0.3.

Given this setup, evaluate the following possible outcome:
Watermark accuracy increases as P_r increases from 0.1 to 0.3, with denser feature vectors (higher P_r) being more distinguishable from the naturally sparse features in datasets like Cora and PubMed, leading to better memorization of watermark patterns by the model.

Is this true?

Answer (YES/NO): NO